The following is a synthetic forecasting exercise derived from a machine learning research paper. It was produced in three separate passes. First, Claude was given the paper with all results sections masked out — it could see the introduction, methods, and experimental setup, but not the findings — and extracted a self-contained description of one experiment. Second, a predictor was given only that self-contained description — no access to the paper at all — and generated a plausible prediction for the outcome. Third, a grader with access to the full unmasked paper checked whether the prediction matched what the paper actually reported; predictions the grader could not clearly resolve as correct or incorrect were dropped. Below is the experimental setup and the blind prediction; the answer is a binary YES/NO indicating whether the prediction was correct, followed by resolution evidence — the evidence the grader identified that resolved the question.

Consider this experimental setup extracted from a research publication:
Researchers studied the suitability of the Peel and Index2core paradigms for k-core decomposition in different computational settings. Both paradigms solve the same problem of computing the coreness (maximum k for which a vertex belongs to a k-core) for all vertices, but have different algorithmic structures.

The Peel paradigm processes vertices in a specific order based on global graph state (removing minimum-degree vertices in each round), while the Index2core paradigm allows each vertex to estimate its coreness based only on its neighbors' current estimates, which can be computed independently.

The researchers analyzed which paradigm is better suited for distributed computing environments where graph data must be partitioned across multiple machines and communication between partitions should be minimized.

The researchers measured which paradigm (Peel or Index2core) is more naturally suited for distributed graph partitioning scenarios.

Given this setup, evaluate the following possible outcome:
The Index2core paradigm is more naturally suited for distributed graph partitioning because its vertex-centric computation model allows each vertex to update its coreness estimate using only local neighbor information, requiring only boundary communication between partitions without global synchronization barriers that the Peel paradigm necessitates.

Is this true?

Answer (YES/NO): YES